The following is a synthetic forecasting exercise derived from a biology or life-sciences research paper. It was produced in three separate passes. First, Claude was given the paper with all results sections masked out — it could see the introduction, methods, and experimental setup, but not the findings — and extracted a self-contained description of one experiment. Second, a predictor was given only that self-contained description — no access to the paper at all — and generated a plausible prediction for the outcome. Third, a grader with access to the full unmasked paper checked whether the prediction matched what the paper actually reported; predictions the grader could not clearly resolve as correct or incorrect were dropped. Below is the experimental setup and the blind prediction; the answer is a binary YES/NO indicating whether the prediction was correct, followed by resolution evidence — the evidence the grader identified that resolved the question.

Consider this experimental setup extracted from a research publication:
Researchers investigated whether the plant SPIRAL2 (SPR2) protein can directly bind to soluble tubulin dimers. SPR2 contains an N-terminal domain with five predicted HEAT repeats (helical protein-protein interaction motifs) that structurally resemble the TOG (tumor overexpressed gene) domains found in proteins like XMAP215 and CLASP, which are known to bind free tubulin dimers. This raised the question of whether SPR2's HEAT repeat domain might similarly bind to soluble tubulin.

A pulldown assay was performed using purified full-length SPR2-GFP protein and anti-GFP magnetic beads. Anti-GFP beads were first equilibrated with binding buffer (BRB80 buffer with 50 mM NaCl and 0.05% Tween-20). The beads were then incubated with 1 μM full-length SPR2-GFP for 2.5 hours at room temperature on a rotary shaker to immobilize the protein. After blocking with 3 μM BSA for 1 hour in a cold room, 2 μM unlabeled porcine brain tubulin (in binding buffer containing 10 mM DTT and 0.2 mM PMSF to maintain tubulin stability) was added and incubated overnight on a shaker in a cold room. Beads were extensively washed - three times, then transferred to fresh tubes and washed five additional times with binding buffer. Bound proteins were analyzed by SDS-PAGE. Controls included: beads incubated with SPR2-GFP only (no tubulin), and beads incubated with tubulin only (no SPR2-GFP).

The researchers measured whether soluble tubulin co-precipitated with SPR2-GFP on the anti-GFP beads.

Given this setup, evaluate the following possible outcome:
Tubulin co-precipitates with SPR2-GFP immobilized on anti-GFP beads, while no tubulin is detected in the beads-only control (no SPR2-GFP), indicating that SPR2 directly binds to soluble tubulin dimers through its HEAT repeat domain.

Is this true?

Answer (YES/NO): YES